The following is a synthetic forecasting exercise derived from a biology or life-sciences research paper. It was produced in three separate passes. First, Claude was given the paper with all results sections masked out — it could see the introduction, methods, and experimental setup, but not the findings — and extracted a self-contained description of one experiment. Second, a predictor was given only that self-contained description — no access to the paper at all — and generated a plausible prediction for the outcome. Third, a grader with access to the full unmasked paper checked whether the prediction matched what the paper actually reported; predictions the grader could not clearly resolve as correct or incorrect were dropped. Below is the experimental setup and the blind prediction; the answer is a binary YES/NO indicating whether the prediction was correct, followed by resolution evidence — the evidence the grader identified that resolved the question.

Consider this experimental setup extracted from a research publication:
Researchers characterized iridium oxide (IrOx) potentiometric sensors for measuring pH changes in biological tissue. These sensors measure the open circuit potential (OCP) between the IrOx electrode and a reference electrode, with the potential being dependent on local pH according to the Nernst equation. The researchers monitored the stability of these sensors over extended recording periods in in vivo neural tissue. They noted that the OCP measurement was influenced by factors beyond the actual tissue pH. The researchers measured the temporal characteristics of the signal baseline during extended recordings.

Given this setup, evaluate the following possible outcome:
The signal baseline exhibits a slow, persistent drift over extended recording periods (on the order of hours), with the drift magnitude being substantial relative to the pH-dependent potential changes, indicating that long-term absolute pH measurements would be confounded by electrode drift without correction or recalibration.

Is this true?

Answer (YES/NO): YES